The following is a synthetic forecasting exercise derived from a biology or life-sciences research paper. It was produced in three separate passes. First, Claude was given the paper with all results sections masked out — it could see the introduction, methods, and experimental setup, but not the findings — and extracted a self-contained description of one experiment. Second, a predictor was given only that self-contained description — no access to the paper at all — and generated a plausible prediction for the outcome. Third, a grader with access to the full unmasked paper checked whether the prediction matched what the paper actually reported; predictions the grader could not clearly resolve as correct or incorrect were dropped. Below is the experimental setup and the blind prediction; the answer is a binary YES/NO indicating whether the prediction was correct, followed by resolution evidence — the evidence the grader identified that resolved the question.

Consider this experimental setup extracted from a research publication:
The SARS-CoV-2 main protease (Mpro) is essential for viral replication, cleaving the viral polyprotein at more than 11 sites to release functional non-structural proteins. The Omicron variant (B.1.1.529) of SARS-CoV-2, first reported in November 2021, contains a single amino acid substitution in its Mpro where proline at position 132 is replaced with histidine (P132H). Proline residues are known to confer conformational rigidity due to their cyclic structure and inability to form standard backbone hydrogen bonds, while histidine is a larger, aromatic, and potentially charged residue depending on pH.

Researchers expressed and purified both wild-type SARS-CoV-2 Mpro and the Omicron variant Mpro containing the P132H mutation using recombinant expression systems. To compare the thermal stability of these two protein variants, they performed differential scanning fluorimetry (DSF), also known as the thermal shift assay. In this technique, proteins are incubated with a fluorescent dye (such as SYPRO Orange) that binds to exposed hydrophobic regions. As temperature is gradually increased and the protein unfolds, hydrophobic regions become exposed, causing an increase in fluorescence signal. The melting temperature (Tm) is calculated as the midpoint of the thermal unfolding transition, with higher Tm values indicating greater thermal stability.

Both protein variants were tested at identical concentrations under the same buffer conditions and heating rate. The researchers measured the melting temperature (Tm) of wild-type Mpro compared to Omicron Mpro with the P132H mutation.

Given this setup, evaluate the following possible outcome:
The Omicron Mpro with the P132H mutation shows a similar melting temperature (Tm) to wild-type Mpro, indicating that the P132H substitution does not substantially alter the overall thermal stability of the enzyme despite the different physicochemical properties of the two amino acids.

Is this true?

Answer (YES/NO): NO